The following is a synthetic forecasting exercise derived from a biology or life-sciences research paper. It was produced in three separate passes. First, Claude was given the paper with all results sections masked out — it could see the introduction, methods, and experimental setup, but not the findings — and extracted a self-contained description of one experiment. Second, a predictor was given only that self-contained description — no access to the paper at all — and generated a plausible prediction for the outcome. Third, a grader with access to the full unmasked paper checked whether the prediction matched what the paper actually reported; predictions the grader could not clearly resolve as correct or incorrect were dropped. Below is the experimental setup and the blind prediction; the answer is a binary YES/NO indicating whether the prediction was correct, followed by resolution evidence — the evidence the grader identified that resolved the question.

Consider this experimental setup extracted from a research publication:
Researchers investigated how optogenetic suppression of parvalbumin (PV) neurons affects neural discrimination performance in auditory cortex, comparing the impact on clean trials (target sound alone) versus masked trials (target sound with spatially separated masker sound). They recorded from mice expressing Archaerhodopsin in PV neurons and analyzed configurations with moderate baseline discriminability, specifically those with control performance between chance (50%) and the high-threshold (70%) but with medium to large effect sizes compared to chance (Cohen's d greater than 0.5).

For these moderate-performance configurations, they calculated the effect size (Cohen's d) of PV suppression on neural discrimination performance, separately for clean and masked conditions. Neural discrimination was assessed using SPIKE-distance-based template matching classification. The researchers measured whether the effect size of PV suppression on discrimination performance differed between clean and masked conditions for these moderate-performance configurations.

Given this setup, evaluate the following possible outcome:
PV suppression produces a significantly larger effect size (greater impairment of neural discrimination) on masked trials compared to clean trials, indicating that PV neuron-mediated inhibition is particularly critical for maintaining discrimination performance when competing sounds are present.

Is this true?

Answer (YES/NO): YES